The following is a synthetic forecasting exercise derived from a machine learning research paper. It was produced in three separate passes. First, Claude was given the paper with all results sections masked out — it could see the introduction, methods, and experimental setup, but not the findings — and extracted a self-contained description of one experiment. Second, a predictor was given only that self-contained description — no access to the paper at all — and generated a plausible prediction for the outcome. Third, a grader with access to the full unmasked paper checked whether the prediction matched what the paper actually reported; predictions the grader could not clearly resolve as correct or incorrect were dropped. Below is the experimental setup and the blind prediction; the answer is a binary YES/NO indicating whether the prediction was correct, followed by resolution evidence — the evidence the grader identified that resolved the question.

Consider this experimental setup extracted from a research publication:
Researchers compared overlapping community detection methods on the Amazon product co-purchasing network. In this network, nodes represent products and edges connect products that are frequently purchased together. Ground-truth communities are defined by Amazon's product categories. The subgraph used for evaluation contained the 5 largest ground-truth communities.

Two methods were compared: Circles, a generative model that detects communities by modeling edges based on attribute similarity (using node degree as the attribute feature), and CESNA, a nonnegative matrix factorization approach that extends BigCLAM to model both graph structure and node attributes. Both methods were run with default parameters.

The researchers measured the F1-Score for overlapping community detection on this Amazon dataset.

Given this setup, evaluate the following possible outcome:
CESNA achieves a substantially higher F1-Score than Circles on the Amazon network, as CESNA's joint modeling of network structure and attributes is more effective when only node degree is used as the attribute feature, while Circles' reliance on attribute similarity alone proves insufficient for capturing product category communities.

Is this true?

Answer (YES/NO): NO